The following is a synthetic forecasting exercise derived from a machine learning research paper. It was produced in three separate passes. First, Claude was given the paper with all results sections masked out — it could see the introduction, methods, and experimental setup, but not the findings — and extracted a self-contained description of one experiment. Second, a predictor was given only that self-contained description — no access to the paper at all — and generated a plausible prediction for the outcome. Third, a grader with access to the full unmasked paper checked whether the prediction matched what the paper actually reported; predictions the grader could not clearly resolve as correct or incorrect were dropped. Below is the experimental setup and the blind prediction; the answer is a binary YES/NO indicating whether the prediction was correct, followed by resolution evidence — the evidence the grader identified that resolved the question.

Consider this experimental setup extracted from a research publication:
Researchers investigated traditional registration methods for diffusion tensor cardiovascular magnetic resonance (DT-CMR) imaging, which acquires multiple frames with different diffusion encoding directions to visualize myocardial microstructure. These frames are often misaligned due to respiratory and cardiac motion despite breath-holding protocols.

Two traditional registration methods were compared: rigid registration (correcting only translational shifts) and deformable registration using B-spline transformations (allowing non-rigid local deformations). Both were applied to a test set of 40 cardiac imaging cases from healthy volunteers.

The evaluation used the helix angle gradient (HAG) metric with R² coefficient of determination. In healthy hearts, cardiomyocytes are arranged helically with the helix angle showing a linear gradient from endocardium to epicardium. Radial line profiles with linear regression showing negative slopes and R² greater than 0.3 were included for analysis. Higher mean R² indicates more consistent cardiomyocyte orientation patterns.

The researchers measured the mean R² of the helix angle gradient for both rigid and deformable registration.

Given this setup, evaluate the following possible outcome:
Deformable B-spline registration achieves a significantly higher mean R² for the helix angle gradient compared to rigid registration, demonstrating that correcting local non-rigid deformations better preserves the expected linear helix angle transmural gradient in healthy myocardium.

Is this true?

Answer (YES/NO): NO